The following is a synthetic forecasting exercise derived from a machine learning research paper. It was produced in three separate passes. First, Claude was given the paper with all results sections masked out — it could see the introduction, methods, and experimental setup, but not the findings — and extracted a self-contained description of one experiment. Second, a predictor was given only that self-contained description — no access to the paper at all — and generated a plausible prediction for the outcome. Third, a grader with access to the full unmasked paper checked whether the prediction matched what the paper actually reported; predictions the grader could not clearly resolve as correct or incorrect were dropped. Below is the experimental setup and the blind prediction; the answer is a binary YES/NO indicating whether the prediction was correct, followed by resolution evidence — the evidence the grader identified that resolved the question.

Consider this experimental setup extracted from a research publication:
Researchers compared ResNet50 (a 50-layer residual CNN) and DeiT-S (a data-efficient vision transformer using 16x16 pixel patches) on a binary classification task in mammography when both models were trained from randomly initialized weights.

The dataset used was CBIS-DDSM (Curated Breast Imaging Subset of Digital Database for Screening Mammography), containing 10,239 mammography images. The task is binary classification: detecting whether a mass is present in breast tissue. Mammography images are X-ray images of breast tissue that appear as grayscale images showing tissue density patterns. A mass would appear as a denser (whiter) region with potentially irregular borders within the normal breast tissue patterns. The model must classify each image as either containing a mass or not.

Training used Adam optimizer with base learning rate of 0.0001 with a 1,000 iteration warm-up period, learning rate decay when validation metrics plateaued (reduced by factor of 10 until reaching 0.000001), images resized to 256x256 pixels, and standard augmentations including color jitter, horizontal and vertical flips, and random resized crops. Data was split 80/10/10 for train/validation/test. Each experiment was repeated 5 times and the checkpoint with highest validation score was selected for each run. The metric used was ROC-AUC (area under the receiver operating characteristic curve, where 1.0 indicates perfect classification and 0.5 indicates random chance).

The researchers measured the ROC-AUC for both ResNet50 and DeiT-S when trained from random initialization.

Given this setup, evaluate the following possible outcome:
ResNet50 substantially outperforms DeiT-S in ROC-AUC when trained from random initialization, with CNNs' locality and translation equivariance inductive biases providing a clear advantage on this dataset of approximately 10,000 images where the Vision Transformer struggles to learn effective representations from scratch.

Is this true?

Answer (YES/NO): NO